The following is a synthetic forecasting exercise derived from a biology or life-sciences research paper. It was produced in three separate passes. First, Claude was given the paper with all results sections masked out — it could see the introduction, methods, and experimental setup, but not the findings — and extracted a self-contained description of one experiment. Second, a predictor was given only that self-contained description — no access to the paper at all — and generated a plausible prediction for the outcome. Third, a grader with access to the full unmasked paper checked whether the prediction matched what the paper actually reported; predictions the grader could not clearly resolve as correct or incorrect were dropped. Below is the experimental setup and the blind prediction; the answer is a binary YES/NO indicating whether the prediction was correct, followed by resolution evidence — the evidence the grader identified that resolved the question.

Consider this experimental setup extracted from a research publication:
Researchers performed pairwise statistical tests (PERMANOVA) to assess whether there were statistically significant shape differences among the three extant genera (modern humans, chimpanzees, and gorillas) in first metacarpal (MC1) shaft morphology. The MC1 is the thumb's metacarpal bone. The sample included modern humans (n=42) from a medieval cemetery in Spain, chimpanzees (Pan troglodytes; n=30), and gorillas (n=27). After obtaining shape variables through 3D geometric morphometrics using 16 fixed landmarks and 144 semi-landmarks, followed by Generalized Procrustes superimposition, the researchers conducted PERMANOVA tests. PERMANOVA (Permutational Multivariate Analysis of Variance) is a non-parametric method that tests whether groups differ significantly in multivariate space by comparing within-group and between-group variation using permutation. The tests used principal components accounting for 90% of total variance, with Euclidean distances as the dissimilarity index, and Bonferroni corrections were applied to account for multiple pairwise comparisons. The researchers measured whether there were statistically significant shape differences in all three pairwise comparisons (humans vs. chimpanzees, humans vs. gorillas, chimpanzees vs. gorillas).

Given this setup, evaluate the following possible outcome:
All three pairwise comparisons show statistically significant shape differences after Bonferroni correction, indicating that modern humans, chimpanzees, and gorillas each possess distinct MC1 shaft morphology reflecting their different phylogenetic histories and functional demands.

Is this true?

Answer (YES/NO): YES